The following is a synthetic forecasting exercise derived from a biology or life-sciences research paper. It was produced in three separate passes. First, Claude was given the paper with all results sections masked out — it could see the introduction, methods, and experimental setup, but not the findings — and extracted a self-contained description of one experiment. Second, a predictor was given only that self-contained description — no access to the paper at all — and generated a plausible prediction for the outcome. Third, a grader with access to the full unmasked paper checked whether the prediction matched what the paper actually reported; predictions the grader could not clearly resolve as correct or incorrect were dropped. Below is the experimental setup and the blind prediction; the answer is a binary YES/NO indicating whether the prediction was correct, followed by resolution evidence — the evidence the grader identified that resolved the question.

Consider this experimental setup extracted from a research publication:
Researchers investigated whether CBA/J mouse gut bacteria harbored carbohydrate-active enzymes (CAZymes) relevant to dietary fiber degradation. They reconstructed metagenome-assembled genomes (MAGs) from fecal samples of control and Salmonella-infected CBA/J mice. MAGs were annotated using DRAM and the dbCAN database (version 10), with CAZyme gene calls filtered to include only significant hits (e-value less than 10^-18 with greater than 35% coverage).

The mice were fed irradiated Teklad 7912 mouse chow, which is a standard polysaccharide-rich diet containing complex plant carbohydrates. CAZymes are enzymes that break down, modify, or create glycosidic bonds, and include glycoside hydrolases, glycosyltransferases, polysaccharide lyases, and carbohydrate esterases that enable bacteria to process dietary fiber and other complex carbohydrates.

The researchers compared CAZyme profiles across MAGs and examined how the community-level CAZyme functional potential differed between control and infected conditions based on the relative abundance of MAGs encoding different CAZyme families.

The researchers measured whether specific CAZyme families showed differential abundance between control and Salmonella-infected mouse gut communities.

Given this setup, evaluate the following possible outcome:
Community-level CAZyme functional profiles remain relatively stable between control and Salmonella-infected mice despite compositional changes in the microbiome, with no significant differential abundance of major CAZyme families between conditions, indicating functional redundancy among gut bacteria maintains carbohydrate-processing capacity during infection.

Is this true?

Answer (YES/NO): NO